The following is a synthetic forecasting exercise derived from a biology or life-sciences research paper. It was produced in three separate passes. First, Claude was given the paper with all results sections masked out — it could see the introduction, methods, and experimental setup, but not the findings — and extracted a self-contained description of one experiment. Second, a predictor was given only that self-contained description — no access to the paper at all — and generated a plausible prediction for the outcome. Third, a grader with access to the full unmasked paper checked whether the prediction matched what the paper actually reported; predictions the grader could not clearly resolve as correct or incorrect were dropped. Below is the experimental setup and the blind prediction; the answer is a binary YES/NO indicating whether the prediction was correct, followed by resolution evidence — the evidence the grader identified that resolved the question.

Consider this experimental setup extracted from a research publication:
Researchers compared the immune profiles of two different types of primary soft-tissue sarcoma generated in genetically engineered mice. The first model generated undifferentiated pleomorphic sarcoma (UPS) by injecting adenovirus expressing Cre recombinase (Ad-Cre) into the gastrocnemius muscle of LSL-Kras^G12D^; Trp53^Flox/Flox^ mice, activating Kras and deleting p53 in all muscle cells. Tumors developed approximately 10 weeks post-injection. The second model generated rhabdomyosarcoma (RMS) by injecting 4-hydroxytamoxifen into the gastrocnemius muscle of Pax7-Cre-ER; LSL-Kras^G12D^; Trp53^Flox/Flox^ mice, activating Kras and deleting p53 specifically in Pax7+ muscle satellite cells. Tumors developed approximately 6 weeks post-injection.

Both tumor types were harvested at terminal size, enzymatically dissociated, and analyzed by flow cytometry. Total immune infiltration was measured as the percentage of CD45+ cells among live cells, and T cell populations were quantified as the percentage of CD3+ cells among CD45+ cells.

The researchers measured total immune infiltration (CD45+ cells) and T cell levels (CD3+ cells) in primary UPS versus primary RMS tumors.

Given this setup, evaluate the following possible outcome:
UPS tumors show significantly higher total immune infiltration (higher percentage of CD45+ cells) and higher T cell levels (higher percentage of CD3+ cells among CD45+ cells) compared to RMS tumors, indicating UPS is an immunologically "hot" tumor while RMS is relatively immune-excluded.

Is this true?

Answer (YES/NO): NO